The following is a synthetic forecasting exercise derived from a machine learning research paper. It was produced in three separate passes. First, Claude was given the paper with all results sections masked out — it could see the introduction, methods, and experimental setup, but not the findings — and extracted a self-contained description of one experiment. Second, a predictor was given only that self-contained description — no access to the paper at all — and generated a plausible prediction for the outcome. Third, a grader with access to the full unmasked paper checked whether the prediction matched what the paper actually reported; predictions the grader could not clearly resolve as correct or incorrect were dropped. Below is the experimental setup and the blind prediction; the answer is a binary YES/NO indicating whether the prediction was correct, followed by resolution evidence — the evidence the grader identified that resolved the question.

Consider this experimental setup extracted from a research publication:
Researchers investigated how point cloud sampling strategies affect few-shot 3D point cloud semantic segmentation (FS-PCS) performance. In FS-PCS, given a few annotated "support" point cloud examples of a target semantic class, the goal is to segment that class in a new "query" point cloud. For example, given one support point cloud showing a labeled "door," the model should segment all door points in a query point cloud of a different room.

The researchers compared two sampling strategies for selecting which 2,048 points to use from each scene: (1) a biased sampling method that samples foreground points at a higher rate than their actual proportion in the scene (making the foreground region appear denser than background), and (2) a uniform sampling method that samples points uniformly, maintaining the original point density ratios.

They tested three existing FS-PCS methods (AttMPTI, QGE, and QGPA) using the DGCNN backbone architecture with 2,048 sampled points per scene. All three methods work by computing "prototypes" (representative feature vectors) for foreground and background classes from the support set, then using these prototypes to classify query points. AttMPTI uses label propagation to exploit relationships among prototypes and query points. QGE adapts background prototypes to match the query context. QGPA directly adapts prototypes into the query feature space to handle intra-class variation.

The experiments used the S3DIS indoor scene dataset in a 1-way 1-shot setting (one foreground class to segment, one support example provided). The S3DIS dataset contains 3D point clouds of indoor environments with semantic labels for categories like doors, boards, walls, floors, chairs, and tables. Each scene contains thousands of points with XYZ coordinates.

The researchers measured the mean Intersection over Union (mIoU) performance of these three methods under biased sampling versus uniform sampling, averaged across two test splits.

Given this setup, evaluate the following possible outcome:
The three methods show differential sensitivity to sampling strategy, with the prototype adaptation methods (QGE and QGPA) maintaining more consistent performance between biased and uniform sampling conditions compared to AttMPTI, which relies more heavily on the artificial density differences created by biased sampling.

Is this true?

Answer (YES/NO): NO